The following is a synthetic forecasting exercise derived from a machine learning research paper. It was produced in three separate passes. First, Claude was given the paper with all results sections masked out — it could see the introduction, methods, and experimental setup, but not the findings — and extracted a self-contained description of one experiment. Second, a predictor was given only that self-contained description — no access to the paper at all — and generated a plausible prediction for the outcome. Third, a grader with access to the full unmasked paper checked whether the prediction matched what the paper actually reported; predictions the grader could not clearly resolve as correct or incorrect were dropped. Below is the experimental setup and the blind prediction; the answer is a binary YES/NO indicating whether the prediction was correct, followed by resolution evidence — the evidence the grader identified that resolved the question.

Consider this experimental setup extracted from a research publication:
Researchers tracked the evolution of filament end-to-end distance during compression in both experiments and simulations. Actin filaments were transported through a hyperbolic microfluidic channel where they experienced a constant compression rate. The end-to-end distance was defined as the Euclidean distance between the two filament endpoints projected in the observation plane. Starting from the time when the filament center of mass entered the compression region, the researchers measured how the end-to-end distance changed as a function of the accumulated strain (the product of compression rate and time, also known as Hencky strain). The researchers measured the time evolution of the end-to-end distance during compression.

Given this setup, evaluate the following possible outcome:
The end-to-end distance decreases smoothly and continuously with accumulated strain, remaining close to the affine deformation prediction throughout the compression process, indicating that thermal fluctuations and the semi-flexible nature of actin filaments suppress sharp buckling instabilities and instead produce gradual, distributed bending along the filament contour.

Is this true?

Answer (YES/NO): NO